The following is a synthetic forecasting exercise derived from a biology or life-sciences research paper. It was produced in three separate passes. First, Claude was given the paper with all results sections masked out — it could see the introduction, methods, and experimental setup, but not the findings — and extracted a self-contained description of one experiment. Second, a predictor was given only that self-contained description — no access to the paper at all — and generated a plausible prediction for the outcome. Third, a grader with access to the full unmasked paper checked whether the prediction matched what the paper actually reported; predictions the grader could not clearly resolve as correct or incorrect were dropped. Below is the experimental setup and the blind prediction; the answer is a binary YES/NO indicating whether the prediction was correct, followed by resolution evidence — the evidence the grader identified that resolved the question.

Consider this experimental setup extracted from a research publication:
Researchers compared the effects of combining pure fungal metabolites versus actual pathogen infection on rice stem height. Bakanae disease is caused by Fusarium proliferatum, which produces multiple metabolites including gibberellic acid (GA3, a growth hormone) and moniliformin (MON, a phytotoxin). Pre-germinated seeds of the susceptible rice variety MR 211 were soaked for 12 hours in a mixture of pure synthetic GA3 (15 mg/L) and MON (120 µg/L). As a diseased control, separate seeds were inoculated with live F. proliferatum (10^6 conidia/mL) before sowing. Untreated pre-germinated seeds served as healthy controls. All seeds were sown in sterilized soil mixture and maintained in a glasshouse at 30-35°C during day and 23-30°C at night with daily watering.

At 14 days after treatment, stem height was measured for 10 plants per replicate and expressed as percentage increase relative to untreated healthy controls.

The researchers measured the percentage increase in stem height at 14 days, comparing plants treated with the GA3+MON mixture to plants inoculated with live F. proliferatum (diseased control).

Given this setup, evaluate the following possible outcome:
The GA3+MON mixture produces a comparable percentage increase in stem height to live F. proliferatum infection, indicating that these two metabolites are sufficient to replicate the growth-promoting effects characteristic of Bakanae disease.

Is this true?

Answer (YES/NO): NO